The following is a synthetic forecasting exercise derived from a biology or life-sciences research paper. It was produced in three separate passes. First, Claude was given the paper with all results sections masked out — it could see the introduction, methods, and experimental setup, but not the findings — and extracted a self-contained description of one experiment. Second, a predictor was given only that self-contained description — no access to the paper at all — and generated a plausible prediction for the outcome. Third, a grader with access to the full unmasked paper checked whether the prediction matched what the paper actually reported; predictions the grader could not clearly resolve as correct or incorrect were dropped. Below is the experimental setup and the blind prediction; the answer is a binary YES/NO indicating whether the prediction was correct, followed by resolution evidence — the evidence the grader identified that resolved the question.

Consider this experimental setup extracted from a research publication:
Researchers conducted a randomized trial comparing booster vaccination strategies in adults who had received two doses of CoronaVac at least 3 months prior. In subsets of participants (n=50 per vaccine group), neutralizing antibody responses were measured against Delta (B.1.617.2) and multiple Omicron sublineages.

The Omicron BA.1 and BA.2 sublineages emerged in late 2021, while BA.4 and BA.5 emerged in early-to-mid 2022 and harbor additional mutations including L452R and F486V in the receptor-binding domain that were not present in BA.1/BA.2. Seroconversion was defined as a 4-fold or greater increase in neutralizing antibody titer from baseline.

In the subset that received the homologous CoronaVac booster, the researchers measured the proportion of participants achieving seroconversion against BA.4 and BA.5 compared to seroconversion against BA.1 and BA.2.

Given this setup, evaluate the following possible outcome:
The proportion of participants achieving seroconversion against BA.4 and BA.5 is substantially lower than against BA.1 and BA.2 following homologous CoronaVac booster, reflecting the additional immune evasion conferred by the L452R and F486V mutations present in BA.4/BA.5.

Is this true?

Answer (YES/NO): NO